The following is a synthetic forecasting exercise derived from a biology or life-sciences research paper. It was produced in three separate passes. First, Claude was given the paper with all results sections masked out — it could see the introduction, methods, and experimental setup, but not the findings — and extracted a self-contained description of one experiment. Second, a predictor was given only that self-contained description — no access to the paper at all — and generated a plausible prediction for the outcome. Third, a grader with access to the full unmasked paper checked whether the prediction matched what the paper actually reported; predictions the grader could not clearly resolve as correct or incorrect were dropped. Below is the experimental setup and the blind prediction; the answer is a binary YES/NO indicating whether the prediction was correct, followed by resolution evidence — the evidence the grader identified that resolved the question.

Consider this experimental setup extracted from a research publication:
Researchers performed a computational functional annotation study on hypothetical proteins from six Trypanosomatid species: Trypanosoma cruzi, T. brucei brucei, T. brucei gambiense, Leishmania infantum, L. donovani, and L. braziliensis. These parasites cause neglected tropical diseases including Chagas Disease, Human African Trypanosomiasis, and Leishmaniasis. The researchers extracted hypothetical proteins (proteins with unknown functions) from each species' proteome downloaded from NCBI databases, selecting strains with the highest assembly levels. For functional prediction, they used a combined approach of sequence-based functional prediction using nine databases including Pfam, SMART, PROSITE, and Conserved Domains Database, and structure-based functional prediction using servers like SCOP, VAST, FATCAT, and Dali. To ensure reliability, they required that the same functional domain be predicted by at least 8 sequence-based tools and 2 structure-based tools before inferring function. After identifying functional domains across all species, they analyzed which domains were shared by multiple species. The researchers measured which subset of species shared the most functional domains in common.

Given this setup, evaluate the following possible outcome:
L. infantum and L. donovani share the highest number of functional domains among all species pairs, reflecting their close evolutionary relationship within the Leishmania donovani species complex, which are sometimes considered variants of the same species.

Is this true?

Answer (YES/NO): NO